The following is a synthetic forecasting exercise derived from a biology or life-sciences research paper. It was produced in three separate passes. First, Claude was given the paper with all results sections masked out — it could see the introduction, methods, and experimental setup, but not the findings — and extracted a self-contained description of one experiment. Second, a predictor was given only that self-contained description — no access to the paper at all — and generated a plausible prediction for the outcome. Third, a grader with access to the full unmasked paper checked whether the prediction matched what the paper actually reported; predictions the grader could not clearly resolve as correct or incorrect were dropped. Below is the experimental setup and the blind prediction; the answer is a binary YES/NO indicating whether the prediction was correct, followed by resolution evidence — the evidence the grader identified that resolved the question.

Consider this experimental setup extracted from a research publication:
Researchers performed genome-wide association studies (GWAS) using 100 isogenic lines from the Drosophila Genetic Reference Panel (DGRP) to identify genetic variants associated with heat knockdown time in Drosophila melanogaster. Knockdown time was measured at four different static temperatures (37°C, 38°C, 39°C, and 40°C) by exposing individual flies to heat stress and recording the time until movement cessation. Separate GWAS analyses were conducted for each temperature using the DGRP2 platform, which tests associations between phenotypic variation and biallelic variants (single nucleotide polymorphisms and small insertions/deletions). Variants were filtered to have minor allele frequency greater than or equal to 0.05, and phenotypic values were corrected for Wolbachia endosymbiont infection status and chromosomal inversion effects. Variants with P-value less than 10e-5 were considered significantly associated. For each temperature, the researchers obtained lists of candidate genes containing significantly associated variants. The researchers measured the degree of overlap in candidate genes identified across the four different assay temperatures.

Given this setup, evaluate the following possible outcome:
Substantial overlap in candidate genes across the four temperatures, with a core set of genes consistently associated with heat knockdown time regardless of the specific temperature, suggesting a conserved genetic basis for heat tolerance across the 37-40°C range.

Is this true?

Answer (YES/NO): NO